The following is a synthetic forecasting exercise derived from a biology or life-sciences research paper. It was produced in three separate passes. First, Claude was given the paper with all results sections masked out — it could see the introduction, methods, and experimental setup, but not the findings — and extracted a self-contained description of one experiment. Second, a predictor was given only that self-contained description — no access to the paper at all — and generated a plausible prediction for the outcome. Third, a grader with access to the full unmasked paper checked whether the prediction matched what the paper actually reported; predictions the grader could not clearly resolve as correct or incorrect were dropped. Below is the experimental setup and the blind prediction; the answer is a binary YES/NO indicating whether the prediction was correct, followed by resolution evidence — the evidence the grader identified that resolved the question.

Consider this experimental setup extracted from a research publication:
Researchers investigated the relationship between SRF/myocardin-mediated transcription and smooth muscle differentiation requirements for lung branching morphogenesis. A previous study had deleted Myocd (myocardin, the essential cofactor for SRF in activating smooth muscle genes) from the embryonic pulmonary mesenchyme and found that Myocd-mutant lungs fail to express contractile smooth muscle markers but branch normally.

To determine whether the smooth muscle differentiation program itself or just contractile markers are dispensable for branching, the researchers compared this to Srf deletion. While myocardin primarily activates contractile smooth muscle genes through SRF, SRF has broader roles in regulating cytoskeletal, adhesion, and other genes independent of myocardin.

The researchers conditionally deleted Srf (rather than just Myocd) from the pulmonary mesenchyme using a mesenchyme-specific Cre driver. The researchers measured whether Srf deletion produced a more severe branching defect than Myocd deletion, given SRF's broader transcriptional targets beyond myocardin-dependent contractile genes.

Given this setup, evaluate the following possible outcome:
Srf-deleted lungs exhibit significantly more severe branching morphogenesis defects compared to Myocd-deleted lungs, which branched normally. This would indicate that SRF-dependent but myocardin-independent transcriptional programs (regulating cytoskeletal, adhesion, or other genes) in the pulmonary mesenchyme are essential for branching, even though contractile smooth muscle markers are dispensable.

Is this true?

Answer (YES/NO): NO